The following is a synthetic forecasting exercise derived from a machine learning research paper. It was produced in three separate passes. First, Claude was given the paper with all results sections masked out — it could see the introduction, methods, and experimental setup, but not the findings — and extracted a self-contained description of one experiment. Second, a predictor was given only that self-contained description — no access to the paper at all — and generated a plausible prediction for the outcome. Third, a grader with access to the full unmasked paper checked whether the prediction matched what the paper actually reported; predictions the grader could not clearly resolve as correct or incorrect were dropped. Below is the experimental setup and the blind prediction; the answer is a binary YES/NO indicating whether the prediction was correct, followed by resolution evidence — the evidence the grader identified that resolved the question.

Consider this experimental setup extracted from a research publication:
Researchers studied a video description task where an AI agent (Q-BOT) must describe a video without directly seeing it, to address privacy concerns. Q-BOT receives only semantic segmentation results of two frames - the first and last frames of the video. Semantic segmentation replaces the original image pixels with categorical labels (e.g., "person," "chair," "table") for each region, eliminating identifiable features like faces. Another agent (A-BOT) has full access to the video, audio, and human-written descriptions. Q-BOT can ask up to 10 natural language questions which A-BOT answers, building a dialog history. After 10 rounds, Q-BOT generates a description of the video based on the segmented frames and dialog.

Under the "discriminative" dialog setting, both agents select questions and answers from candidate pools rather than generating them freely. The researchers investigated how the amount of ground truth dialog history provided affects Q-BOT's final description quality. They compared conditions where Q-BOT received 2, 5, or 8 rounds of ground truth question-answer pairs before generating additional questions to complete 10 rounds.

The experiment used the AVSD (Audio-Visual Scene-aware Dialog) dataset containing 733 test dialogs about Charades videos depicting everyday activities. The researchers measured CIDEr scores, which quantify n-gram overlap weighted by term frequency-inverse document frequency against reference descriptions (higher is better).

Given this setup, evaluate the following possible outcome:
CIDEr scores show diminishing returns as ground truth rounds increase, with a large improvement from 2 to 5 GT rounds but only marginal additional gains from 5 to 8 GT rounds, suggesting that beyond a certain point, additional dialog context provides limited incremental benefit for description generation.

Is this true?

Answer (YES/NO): NO